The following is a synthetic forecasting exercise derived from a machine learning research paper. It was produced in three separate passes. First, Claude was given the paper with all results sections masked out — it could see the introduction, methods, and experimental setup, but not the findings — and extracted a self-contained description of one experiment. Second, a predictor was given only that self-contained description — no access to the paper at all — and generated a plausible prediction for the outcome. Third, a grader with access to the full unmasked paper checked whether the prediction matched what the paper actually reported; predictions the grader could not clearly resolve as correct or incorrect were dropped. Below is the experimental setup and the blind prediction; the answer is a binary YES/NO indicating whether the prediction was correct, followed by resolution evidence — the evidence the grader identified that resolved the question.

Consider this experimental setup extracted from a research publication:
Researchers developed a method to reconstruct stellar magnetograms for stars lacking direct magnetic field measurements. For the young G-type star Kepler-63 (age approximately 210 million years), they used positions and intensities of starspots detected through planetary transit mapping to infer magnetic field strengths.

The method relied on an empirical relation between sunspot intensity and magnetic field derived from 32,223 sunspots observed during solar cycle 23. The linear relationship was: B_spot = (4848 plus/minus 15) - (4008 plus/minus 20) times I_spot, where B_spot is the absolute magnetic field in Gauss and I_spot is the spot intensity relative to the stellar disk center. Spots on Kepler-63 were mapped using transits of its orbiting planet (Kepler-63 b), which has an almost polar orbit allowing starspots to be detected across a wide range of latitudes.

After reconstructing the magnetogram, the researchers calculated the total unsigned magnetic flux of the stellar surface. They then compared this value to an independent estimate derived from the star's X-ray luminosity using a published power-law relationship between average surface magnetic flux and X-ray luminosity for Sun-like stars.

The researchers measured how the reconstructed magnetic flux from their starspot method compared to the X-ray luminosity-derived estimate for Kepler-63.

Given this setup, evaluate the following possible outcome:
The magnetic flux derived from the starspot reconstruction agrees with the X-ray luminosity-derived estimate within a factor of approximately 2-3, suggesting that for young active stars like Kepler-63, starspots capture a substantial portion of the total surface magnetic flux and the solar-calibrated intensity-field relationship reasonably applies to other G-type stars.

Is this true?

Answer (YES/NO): NO